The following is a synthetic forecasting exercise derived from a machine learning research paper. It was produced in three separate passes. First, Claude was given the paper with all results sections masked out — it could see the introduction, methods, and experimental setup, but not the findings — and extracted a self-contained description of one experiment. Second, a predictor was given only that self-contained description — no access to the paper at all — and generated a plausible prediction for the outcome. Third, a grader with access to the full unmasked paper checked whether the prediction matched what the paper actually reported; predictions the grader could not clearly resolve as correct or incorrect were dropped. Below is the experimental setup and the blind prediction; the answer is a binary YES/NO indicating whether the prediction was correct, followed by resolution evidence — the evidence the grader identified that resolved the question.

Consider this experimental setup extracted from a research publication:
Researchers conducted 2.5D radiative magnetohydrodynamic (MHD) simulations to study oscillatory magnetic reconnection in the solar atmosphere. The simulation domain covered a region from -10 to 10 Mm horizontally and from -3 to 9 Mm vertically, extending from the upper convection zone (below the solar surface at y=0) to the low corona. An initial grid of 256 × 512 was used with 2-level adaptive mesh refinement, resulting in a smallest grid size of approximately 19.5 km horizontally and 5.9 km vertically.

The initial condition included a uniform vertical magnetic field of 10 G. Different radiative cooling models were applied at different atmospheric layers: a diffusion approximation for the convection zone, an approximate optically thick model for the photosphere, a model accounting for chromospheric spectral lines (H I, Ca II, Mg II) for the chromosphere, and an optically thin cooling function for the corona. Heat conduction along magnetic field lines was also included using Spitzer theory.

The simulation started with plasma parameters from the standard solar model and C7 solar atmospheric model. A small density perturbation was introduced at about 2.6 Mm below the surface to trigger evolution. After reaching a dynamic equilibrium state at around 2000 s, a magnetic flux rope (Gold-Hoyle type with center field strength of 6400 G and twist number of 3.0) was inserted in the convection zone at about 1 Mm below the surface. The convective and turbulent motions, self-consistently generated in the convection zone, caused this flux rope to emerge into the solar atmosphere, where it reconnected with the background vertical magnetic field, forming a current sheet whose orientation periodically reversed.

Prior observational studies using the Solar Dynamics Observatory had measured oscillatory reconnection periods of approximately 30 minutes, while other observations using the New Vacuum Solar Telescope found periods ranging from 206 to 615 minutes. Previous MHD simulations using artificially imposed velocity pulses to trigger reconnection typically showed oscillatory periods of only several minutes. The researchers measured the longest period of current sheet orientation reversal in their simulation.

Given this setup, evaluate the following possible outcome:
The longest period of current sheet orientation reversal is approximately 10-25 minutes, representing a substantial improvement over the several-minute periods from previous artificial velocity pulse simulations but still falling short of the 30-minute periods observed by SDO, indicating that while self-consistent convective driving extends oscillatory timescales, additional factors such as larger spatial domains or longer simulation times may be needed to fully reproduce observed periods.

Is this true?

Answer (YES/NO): NO